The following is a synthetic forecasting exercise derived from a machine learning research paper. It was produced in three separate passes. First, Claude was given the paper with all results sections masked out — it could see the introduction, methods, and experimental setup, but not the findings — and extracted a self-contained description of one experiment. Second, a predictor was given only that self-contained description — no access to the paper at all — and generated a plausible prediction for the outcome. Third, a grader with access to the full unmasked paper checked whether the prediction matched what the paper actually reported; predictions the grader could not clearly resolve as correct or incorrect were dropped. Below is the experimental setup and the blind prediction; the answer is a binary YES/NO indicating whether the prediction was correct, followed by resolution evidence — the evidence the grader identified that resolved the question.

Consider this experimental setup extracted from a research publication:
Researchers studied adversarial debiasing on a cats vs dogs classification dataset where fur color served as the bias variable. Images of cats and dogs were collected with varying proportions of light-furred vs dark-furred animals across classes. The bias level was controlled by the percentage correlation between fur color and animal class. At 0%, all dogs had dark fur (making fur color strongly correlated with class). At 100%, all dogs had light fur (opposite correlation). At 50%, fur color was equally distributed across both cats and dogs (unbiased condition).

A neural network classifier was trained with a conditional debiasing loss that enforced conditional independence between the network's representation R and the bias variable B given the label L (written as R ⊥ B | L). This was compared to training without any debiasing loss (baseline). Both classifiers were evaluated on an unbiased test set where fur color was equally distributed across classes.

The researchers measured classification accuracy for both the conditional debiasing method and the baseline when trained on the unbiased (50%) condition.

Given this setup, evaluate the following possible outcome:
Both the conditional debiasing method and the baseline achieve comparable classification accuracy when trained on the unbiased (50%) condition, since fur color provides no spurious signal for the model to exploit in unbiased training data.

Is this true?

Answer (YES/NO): YES